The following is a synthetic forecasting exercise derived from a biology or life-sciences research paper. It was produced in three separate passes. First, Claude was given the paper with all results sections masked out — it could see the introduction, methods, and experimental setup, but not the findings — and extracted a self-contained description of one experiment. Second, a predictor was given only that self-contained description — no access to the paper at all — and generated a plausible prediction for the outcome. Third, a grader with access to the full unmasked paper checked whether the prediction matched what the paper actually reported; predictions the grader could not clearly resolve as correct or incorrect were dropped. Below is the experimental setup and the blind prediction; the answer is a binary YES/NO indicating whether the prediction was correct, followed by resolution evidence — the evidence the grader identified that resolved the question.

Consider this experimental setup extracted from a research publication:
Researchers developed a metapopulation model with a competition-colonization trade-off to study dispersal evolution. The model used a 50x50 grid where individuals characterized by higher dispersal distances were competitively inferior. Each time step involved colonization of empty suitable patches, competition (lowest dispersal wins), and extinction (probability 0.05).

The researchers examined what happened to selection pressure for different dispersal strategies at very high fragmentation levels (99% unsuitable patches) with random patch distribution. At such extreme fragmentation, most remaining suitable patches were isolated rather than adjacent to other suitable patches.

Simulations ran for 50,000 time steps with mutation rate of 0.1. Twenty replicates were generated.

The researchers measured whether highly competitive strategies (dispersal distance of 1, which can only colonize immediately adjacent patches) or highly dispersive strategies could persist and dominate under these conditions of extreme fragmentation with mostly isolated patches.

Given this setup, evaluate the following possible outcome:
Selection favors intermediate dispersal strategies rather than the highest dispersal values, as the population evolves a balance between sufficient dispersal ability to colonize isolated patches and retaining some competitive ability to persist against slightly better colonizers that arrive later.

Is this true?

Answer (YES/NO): NO